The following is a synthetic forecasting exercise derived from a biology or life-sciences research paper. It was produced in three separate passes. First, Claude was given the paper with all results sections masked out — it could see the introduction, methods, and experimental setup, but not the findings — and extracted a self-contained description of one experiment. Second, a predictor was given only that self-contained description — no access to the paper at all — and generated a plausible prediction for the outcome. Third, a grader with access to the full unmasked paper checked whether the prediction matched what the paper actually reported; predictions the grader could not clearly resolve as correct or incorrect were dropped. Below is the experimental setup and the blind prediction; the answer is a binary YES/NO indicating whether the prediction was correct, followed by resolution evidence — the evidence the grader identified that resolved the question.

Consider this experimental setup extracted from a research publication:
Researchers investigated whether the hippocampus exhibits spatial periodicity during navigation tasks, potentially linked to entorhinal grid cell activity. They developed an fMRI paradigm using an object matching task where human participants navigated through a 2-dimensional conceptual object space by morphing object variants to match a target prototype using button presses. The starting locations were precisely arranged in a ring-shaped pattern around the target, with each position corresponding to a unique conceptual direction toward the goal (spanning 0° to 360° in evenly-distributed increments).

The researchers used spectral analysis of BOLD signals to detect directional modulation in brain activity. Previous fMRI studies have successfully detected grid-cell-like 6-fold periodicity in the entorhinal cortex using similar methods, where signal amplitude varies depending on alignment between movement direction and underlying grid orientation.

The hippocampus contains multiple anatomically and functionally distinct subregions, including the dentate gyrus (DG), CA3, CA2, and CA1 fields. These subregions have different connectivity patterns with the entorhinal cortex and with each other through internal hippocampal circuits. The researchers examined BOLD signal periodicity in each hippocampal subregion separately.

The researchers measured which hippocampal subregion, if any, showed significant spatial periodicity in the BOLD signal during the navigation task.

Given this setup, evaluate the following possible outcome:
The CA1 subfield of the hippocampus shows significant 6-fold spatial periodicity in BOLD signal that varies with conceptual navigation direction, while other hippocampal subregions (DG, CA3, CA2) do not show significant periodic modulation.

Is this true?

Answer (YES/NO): NO